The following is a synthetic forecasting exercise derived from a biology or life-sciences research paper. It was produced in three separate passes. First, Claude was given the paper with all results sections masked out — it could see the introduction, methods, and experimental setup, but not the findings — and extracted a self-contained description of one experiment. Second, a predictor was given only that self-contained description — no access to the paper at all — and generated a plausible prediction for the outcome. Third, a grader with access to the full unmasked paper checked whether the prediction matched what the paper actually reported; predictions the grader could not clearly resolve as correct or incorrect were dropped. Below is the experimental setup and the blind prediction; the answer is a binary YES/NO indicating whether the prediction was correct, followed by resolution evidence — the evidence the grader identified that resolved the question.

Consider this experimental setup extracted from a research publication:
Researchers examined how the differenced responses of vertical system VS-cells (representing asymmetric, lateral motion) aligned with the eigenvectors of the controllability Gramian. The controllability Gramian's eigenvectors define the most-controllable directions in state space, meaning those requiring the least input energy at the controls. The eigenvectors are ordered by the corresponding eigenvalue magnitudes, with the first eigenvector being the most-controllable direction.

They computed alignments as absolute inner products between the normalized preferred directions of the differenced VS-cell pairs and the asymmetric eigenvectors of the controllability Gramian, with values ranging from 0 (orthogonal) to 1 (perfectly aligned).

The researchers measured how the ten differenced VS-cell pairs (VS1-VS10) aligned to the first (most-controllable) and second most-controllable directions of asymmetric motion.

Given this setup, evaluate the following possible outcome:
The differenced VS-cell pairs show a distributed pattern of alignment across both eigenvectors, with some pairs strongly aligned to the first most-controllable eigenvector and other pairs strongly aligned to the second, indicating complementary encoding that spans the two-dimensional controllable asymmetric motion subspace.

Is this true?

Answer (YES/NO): YES